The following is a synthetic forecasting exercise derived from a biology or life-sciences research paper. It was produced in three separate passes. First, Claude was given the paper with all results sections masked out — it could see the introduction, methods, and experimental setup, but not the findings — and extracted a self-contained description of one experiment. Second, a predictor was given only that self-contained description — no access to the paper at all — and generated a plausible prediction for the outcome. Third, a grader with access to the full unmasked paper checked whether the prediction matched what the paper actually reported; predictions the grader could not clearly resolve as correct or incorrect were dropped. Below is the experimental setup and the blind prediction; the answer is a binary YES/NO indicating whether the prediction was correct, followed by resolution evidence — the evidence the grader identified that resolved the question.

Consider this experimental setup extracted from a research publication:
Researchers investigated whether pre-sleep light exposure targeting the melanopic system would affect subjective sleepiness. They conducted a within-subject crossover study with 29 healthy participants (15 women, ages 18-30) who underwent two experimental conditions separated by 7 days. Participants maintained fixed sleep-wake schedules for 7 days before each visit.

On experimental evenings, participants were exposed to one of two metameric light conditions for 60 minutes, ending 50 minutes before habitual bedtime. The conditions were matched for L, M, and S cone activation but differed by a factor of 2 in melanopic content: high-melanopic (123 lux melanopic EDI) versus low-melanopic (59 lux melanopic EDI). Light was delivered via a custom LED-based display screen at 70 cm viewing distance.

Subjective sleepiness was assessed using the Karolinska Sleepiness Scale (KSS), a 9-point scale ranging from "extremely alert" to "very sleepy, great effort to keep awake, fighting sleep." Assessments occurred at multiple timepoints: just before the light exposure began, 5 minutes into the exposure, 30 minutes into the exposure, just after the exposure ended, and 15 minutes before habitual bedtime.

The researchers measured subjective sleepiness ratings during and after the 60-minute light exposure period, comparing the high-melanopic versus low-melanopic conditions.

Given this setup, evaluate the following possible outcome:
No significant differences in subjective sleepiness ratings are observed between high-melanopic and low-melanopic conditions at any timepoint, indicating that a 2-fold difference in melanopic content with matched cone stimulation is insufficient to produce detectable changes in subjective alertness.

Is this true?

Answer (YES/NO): YES